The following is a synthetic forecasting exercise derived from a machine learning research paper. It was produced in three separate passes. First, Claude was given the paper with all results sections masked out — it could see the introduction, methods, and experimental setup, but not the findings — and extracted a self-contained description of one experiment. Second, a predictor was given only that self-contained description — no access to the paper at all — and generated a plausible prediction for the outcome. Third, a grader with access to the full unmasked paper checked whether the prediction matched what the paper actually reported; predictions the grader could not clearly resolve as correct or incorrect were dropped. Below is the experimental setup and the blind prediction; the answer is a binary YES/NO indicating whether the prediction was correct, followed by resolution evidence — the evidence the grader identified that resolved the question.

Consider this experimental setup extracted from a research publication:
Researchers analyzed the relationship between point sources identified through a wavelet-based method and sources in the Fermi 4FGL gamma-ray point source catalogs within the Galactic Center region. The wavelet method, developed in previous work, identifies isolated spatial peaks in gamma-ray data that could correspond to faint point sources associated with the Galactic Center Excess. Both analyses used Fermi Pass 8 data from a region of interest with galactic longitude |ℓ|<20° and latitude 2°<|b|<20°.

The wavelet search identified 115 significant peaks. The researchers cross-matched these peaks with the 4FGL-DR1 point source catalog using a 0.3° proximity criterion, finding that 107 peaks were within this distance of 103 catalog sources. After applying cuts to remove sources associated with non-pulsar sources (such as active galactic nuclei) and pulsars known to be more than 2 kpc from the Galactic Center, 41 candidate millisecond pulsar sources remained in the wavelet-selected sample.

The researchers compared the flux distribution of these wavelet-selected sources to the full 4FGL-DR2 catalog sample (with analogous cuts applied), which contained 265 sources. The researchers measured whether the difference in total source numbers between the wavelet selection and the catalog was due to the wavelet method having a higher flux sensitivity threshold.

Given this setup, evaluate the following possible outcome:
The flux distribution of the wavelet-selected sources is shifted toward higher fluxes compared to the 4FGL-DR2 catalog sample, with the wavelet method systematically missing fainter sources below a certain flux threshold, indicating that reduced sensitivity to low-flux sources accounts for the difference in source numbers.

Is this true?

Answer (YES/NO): NO